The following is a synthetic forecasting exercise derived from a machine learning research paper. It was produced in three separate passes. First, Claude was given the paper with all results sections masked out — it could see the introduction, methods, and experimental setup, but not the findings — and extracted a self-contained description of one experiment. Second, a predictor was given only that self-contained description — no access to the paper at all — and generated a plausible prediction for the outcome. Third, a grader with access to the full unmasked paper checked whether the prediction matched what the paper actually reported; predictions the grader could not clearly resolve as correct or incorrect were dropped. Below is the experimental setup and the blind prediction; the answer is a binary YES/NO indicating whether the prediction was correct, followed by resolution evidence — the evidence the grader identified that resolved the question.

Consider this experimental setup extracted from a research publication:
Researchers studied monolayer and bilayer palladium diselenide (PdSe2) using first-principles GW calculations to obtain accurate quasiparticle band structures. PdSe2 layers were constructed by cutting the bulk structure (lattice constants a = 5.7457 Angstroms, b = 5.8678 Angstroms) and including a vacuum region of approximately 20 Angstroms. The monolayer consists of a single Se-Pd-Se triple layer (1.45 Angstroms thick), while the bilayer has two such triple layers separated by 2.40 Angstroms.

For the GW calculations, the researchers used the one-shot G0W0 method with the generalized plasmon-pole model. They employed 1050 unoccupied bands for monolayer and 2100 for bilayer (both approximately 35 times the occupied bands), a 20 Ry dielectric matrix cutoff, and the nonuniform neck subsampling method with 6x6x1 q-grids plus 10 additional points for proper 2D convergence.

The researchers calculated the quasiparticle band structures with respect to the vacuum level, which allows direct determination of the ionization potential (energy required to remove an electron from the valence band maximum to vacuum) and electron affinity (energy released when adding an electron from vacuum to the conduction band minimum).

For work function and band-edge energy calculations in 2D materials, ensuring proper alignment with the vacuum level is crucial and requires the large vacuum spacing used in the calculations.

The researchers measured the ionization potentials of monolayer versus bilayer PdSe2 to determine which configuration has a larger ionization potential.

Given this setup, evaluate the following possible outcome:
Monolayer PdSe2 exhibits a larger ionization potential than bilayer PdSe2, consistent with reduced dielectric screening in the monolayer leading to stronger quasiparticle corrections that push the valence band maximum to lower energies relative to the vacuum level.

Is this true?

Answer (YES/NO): YES